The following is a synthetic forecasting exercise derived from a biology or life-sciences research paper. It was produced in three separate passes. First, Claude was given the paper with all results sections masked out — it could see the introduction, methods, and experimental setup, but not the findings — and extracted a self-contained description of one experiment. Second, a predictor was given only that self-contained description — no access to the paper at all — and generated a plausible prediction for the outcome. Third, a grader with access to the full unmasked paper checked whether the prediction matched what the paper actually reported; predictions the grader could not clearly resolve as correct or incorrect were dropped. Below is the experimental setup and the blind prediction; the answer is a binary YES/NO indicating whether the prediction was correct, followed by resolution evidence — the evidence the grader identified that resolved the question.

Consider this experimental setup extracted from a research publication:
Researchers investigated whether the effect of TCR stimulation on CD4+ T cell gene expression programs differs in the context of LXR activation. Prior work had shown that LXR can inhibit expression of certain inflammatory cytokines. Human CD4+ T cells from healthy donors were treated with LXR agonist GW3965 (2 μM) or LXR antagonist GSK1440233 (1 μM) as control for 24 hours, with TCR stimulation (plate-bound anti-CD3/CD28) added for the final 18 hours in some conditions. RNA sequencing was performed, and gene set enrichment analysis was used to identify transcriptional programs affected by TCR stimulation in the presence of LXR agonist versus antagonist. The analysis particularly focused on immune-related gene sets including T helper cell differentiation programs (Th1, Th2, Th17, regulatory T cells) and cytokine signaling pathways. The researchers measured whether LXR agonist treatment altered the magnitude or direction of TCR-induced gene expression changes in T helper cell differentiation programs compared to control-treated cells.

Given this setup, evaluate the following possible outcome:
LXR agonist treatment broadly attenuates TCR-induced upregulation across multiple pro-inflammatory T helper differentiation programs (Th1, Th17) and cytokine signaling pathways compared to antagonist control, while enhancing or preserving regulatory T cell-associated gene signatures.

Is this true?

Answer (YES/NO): NO